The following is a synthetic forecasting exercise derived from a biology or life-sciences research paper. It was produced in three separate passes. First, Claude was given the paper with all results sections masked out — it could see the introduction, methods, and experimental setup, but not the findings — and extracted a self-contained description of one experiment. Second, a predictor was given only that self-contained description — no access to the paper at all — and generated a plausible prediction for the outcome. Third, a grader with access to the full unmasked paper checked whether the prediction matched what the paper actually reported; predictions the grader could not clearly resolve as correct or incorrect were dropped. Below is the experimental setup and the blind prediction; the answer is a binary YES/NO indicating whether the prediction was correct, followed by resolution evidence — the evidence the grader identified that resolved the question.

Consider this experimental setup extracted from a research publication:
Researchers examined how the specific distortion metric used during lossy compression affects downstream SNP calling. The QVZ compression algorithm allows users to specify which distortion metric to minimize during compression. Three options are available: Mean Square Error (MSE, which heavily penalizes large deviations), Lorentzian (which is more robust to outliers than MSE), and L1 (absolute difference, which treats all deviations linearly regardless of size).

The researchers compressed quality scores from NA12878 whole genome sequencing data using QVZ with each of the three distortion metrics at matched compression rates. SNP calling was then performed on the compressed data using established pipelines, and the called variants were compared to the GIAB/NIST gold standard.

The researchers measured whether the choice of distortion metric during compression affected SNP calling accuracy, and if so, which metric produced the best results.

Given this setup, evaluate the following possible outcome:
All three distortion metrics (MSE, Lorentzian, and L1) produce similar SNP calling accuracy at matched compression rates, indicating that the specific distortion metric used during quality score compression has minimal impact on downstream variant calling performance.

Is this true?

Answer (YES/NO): NO